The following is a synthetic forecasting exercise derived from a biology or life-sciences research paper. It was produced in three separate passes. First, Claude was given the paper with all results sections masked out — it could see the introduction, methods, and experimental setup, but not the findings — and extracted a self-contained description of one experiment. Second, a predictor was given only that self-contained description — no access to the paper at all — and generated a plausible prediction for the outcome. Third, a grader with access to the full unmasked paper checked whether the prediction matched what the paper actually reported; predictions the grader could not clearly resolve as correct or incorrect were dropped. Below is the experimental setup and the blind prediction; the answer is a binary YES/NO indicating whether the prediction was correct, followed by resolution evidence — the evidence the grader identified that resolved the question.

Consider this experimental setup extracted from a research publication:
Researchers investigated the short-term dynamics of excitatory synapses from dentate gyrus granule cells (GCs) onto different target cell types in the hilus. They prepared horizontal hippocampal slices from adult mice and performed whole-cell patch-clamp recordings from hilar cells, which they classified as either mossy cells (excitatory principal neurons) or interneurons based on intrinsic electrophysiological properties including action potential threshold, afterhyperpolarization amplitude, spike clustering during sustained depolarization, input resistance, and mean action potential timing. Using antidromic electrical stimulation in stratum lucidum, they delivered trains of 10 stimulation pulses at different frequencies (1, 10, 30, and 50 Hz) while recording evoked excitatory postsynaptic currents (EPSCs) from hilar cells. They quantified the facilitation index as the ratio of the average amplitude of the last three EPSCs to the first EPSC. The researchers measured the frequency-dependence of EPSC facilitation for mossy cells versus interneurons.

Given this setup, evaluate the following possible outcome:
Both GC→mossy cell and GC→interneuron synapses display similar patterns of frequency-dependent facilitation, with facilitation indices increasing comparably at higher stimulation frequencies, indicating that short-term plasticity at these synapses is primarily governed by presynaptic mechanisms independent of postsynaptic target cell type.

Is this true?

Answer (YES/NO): YES